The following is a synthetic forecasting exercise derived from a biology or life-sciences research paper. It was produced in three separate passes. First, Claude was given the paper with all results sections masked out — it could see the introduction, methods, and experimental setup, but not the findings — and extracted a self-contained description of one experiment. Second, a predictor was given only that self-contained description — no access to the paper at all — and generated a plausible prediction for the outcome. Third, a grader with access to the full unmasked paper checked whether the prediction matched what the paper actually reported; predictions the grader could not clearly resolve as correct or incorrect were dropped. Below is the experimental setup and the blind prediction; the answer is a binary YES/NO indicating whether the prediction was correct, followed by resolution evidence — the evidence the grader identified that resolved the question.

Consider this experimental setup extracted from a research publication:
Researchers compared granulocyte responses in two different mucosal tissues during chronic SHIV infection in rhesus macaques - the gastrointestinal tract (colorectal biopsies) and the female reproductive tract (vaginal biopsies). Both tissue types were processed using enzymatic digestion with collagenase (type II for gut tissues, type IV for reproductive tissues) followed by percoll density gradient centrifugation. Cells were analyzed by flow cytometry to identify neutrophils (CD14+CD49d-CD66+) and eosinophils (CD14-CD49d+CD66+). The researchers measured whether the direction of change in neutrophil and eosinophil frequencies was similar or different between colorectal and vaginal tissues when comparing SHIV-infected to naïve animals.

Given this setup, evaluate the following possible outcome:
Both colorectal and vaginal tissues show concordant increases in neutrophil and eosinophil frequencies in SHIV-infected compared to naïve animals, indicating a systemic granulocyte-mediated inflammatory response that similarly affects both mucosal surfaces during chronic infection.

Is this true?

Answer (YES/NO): NO